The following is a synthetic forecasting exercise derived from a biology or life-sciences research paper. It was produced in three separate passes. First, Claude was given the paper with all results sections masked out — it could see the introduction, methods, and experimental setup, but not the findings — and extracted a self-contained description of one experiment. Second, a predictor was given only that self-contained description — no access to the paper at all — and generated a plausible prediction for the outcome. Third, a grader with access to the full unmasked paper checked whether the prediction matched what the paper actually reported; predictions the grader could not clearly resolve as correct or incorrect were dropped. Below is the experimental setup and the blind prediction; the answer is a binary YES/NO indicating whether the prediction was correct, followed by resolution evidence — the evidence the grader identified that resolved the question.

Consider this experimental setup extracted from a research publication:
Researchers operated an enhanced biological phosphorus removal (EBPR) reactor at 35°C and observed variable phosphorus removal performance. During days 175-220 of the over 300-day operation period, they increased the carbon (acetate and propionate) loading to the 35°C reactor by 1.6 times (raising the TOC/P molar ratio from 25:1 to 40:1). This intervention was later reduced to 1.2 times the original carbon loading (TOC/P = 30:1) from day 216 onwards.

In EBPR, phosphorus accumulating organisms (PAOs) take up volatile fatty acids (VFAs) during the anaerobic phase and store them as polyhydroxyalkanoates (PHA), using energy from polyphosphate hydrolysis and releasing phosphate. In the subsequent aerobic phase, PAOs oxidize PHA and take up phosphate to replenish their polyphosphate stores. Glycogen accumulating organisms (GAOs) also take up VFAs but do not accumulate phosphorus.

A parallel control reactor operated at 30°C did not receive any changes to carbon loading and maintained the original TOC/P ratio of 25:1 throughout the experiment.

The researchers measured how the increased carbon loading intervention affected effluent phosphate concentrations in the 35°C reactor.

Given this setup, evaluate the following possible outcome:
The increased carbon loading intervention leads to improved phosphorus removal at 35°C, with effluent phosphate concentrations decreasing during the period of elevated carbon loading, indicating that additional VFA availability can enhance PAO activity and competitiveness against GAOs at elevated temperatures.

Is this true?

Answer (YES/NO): YES